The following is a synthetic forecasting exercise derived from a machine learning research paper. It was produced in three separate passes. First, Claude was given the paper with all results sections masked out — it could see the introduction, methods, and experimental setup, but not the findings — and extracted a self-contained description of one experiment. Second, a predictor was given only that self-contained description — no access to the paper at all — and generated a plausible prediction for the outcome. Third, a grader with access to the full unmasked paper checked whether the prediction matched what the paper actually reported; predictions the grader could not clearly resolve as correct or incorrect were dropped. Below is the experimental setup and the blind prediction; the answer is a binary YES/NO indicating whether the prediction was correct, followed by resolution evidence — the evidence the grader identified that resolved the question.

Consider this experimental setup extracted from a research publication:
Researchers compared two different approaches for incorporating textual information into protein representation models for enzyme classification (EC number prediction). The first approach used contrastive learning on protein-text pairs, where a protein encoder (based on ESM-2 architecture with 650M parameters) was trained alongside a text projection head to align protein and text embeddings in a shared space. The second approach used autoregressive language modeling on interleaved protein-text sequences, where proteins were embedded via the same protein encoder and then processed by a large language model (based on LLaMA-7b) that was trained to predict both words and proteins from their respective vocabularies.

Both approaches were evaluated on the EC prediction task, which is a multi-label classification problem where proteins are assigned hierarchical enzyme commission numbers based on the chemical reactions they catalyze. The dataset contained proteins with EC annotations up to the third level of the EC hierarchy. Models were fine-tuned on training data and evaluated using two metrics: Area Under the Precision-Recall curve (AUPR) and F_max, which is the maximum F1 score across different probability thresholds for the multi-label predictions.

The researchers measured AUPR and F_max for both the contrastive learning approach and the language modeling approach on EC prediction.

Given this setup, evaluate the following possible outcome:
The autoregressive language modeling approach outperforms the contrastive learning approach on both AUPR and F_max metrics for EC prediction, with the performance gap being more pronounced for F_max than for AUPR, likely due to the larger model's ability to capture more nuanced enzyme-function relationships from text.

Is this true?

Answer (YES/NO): NO